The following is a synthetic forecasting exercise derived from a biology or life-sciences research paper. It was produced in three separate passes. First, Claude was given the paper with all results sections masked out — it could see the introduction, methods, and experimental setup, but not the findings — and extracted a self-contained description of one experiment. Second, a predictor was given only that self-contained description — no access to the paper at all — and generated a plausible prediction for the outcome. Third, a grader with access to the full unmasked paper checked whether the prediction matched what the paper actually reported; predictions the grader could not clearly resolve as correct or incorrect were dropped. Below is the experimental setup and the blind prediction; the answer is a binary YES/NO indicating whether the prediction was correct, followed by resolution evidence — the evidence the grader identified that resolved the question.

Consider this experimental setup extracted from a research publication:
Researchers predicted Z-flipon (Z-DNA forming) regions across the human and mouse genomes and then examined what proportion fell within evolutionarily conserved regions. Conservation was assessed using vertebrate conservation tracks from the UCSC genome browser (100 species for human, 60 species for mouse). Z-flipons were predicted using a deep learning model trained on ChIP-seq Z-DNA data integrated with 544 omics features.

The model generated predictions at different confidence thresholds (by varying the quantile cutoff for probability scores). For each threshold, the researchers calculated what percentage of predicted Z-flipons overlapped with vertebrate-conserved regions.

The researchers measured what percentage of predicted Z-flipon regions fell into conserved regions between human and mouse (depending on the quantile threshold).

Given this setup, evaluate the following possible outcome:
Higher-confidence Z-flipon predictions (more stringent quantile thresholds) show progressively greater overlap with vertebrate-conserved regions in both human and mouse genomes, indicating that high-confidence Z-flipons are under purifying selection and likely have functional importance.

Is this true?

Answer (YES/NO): YES